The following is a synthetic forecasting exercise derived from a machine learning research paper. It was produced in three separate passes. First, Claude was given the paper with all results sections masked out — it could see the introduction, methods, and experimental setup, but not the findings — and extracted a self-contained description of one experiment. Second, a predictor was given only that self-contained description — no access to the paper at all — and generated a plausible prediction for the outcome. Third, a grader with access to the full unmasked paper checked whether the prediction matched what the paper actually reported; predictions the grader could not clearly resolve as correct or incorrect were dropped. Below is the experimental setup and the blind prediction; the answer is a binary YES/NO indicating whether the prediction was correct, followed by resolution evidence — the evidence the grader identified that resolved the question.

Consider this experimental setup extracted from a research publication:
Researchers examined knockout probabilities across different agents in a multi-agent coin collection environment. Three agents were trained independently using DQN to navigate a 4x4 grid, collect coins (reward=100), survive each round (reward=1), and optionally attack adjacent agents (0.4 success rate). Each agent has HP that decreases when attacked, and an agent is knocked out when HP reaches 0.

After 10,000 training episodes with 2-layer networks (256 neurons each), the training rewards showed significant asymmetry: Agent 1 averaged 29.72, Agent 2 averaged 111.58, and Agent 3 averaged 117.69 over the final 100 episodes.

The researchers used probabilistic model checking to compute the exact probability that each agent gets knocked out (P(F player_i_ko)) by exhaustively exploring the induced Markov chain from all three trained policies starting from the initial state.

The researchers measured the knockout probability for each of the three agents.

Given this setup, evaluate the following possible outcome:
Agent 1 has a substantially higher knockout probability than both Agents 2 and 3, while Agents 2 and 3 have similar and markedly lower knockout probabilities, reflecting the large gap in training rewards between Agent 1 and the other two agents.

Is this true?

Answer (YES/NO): NO